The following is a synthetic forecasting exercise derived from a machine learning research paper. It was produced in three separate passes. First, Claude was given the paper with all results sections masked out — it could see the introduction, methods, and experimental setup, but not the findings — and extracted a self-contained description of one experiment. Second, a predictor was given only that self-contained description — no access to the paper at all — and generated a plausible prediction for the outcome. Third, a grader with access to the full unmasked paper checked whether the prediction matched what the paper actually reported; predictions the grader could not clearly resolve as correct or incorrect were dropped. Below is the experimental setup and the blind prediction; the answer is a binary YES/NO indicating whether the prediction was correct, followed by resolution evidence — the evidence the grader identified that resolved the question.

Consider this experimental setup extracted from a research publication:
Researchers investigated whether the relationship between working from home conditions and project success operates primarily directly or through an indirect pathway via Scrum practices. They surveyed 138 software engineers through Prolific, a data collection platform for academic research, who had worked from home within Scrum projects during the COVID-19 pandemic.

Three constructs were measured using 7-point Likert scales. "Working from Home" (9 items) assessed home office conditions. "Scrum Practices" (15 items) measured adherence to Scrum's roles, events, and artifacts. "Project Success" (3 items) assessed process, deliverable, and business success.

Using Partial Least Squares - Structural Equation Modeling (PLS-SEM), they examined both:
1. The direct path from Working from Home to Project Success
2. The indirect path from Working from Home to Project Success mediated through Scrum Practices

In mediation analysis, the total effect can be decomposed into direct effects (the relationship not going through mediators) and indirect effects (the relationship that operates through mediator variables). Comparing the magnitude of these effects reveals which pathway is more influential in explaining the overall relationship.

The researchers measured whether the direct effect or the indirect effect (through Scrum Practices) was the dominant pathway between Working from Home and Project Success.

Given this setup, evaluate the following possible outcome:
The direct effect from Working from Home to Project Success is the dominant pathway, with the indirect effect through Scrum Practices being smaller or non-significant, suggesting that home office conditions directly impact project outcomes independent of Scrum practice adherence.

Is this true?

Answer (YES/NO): NO